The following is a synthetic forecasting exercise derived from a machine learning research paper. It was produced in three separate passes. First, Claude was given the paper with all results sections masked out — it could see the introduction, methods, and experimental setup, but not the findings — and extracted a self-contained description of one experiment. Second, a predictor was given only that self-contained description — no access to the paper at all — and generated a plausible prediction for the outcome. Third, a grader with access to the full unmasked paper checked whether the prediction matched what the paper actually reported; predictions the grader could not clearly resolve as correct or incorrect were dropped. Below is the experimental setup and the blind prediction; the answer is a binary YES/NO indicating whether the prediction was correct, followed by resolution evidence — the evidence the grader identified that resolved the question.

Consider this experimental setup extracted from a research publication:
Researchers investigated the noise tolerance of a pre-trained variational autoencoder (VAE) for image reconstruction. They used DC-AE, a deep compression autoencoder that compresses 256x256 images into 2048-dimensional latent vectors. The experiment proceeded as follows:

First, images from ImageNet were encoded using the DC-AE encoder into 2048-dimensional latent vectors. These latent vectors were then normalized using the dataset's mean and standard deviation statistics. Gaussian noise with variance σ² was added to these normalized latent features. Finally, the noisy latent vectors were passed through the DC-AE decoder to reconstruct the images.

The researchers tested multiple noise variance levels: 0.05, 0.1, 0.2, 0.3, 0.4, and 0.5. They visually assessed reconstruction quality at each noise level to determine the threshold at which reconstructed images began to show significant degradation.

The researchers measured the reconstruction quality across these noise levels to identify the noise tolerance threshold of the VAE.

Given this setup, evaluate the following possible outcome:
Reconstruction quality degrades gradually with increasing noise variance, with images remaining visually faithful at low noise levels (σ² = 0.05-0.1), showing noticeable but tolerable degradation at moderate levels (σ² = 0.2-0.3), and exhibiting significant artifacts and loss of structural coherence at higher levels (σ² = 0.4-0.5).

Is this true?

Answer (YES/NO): NO